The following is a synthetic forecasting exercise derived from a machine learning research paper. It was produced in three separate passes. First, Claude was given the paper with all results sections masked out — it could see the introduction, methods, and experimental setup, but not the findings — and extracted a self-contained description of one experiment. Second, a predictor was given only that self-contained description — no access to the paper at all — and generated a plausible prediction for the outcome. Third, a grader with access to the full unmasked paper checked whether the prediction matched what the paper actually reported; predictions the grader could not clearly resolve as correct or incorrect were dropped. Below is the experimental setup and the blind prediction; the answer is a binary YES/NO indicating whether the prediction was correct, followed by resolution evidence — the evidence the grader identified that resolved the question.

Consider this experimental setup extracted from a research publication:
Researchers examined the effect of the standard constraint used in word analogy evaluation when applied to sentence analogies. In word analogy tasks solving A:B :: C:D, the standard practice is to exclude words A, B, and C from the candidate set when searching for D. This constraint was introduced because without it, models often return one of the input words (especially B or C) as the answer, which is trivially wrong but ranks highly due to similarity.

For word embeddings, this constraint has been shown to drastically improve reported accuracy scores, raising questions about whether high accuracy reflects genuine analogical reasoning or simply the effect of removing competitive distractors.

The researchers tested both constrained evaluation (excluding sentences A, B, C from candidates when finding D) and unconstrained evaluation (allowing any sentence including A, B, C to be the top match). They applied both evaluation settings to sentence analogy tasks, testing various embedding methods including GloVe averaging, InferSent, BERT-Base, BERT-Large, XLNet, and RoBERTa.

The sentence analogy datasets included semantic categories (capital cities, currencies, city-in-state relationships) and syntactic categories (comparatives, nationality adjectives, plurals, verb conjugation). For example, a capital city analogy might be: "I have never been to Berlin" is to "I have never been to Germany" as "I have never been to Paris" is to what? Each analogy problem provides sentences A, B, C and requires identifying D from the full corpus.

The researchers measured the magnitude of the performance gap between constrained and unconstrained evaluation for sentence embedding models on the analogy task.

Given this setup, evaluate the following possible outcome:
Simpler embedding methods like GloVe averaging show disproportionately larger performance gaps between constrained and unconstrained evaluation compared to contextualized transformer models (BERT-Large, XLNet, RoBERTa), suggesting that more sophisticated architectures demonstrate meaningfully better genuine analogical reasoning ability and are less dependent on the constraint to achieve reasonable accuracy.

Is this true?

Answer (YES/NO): NO